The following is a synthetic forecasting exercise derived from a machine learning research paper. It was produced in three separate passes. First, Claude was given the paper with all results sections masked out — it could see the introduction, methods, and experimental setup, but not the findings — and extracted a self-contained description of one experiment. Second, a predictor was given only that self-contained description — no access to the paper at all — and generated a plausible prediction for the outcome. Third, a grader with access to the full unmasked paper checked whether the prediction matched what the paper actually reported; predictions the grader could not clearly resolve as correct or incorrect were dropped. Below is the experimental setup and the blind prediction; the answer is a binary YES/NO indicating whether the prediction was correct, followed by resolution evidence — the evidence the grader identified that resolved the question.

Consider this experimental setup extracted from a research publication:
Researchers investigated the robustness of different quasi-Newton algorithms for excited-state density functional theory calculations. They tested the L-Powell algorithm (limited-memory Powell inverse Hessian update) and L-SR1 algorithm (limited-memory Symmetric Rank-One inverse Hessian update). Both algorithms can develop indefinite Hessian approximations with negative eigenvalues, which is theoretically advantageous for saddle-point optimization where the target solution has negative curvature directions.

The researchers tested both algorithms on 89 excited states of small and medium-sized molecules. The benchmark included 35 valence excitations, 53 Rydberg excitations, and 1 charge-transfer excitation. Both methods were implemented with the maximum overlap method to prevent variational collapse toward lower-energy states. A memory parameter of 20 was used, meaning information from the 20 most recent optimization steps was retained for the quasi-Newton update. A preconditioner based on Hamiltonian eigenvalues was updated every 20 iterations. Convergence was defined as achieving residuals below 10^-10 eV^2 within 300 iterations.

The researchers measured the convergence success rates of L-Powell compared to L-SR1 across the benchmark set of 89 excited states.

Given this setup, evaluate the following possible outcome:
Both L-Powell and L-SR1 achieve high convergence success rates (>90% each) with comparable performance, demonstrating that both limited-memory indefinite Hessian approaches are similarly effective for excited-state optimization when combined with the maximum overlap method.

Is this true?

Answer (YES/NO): NO